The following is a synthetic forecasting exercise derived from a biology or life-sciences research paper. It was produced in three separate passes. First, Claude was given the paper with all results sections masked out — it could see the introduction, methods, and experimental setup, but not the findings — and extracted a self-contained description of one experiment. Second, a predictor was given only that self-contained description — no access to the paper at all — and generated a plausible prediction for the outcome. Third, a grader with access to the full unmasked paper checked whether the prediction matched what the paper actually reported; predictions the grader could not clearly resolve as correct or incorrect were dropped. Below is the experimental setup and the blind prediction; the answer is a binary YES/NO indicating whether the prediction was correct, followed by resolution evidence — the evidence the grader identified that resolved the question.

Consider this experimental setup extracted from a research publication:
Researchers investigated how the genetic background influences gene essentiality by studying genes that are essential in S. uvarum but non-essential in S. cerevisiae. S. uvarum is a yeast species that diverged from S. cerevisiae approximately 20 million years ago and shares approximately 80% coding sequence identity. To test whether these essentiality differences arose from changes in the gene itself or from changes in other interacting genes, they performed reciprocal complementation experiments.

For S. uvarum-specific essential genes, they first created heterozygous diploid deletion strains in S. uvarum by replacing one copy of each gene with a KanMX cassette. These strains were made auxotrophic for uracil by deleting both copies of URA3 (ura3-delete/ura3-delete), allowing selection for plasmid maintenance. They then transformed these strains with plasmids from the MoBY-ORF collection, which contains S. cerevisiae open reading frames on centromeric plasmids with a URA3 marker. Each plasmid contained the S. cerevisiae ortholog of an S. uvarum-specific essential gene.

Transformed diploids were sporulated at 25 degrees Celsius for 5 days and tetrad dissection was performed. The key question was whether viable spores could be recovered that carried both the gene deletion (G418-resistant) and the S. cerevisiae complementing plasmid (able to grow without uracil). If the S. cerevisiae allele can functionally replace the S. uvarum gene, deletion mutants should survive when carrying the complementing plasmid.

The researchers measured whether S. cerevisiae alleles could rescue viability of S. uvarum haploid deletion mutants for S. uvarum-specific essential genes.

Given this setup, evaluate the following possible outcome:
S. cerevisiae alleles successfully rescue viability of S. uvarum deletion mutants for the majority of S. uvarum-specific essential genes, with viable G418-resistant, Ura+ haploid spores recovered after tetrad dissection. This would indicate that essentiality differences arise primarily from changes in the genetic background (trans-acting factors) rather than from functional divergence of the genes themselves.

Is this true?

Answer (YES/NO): YES